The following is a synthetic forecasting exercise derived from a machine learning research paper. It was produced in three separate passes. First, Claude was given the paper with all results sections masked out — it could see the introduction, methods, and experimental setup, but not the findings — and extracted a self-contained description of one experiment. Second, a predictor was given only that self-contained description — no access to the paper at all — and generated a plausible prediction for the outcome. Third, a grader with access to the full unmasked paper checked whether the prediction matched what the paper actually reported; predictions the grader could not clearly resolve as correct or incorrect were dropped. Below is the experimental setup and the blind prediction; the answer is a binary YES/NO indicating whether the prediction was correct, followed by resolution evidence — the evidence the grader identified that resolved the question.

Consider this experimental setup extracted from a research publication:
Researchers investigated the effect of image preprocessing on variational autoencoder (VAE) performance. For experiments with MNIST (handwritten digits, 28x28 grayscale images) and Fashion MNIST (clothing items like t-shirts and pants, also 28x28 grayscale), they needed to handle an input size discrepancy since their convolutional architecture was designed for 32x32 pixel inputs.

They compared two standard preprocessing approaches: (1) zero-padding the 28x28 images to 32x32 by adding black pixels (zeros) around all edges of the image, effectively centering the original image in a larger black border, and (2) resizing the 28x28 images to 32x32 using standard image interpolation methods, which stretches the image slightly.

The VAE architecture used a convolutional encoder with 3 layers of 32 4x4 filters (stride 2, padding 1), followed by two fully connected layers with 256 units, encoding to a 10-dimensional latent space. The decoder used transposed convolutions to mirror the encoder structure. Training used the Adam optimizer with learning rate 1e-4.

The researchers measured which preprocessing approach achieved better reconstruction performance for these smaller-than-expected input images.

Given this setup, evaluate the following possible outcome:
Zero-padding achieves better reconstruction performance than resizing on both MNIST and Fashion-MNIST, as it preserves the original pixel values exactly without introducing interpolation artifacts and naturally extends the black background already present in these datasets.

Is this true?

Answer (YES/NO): YES